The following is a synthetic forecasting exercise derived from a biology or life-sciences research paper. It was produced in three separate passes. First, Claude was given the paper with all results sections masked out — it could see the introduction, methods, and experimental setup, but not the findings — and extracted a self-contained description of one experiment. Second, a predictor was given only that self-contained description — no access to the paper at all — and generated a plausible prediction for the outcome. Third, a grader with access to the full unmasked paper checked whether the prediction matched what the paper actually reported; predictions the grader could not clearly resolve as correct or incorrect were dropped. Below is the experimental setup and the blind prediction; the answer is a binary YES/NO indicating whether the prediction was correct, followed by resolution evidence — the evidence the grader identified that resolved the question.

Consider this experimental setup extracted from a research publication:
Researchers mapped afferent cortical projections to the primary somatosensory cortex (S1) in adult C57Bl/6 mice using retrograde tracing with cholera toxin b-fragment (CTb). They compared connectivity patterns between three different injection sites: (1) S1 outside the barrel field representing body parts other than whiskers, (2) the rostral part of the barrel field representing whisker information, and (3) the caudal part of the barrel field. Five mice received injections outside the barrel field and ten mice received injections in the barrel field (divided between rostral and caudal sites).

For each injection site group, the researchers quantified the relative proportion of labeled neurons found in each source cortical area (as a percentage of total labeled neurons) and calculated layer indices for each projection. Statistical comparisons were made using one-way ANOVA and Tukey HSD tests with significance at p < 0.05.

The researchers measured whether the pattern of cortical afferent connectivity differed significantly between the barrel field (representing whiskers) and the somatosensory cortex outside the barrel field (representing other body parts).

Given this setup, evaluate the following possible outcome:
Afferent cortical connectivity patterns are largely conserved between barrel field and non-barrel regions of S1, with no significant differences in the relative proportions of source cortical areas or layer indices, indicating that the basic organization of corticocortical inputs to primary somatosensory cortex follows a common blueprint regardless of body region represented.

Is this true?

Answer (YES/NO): NO